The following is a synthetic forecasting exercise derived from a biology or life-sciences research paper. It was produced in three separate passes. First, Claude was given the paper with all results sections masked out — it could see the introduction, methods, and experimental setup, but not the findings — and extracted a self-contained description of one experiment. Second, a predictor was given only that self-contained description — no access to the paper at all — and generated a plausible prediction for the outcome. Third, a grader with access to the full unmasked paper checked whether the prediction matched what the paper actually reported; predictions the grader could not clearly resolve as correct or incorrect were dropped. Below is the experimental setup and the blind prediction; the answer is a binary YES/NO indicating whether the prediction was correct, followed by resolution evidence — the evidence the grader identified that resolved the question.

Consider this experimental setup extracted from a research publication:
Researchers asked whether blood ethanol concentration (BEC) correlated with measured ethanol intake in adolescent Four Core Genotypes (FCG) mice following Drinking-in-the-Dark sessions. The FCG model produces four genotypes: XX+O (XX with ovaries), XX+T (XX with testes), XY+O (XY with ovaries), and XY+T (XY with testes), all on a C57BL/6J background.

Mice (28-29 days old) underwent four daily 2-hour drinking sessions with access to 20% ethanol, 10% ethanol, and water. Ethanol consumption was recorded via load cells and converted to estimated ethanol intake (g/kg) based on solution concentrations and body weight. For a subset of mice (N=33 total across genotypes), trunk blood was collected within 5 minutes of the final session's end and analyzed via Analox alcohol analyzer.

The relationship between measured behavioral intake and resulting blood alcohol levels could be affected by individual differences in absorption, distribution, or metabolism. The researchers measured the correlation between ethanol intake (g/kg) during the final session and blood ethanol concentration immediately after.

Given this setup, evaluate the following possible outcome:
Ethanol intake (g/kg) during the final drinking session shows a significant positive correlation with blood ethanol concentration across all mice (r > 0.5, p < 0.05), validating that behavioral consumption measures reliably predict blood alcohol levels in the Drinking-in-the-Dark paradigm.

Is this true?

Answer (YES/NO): YES